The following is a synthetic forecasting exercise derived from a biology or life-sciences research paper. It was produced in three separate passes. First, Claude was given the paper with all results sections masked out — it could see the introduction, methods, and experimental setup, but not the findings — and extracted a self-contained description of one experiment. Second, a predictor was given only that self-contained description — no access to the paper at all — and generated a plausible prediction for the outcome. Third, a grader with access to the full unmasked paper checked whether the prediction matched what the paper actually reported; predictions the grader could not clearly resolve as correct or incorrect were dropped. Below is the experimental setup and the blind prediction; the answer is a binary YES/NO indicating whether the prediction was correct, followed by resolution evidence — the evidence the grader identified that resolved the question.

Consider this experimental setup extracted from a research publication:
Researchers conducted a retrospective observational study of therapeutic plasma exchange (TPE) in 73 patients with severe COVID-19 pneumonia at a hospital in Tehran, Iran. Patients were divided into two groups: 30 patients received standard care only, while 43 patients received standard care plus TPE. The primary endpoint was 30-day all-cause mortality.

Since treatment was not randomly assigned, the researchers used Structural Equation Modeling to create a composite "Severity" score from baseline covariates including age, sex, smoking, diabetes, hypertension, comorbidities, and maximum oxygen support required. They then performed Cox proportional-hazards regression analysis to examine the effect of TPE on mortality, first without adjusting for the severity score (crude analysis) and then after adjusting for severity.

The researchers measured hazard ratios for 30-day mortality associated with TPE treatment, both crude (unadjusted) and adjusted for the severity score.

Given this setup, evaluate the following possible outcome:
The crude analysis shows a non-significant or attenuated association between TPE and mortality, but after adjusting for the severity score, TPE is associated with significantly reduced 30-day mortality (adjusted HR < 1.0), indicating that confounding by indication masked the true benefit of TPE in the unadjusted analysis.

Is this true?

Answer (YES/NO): NO